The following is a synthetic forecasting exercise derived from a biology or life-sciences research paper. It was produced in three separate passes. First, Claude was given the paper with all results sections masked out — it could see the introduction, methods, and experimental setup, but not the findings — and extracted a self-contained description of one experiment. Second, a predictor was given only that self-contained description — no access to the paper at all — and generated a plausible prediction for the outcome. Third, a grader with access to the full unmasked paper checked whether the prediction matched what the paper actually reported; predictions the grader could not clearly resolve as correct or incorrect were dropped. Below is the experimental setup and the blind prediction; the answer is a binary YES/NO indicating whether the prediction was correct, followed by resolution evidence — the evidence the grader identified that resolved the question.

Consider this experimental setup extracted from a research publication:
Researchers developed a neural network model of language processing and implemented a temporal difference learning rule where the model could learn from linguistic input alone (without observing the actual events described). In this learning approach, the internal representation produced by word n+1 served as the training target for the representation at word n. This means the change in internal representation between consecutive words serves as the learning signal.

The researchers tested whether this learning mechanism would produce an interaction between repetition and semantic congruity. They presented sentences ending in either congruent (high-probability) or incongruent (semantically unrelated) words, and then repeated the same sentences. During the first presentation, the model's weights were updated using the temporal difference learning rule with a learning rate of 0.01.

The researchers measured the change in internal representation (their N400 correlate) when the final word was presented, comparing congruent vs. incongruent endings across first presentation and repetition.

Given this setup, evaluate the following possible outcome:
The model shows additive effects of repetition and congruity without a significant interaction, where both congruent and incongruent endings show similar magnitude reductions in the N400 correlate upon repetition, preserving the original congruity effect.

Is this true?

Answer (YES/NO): NO